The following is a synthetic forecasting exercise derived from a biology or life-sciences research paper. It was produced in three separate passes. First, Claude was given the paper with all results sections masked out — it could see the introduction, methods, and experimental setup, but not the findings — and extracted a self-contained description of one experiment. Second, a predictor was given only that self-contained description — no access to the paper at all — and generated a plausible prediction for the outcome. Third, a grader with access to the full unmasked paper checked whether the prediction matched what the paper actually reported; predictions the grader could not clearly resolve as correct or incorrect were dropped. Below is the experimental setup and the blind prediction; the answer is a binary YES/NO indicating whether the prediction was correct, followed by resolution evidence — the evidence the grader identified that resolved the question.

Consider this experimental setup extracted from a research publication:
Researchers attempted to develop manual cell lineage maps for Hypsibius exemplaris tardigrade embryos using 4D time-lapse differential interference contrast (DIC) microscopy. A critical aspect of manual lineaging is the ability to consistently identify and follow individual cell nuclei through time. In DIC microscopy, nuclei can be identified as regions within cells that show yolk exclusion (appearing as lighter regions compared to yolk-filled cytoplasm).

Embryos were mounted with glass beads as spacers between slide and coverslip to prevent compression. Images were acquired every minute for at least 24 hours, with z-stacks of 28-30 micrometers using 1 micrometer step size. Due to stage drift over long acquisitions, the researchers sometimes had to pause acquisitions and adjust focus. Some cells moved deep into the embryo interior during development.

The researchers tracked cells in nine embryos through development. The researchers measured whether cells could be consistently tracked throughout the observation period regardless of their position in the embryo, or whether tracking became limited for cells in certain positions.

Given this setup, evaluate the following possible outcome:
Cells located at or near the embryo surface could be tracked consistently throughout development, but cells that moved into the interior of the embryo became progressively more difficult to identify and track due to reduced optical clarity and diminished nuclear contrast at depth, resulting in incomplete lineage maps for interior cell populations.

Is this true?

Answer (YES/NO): YES